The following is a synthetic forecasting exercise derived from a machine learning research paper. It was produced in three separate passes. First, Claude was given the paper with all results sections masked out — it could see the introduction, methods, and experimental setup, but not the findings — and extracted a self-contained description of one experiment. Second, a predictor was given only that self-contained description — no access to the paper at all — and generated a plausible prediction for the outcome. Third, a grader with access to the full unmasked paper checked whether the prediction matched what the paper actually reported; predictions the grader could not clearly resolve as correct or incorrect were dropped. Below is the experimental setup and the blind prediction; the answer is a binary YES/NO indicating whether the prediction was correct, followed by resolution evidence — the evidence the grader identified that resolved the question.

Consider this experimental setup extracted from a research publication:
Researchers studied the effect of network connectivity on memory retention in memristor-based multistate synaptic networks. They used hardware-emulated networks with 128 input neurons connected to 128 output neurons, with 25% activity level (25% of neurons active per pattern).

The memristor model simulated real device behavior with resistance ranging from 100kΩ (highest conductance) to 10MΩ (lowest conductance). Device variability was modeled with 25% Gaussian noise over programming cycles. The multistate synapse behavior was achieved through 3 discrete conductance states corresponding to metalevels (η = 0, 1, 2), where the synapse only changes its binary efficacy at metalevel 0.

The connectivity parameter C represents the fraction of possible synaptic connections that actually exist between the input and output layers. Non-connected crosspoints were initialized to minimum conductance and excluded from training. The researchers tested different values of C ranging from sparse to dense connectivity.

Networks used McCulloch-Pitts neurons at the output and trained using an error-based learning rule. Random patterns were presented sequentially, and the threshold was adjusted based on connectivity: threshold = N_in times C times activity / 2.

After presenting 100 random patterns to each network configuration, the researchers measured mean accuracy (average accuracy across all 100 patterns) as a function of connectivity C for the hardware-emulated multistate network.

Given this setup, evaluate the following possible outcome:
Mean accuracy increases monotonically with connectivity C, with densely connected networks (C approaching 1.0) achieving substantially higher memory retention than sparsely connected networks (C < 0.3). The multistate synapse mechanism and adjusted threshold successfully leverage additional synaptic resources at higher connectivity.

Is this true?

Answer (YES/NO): NO